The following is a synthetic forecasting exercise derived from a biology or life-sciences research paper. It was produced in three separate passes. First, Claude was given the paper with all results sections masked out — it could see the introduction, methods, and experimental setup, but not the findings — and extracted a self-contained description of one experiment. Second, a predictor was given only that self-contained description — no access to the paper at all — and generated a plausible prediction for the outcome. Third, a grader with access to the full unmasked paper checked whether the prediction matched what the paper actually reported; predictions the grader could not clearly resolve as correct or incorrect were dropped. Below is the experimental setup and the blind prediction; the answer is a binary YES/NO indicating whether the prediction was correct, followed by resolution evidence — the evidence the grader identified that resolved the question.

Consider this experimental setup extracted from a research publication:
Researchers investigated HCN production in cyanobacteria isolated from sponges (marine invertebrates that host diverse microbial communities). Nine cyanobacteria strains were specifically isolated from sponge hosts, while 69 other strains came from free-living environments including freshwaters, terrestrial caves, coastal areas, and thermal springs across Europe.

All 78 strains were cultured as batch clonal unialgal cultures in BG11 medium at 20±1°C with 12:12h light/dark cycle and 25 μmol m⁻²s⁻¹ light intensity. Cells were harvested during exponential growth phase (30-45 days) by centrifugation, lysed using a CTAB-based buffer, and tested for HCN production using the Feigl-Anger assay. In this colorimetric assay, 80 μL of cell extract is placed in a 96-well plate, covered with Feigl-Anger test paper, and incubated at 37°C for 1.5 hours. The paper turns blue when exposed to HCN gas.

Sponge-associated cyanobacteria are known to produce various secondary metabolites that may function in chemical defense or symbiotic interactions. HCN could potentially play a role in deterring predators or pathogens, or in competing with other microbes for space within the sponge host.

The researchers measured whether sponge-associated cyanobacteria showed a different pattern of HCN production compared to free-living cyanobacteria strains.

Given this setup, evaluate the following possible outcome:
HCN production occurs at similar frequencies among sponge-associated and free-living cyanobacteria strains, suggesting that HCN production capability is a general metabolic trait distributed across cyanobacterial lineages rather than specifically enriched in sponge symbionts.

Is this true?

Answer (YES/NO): NO